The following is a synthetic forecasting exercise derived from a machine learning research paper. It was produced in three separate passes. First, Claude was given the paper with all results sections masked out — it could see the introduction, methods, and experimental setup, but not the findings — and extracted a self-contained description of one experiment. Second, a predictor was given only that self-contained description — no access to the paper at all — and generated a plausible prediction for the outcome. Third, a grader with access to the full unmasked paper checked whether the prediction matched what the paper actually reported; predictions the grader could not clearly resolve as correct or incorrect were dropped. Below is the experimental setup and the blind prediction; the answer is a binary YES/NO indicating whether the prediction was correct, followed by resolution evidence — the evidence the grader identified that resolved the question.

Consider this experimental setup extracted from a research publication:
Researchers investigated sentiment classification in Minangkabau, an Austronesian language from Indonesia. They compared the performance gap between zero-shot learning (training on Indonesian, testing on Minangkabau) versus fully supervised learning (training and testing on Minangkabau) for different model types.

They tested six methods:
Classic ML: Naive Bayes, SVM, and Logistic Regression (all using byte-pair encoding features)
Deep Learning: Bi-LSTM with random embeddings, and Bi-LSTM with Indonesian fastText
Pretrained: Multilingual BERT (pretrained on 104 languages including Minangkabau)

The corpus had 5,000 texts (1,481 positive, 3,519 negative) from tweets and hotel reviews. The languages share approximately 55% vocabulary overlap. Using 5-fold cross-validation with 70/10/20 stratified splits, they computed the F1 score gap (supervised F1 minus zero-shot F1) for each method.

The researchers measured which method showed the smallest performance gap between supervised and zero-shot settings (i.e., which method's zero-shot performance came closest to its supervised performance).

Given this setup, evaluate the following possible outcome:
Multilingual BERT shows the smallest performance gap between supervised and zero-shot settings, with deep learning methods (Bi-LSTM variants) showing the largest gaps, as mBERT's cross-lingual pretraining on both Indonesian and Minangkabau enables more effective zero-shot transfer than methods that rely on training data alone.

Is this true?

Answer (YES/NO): NO